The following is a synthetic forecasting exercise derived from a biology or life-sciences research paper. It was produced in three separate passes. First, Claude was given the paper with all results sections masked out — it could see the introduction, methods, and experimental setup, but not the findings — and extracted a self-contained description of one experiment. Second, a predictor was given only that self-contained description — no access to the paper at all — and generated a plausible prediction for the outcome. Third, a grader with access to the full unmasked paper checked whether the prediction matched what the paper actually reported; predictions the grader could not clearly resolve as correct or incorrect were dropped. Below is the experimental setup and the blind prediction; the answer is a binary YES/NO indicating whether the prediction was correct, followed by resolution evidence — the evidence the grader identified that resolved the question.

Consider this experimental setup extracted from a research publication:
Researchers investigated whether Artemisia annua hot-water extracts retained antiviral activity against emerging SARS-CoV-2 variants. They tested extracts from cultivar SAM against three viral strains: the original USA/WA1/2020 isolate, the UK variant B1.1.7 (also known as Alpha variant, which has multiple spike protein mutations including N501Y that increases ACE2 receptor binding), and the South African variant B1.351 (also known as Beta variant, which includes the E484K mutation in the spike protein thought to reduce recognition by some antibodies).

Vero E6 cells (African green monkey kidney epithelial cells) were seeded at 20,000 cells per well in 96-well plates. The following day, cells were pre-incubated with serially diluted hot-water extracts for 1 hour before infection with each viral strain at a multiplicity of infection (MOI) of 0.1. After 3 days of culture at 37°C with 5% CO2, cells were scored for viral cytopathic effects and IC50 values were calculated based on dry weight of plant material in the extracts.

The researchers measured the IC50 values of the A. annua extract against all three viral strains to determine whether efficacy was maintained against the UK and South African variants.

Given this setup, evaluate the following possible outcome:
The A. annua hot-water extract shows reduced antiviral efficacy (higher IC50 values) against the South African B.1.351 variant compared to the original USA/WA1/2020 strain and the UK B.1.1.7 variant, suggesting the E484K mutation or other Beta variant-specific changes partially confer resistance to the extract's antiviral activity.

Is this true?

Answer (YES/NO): NO